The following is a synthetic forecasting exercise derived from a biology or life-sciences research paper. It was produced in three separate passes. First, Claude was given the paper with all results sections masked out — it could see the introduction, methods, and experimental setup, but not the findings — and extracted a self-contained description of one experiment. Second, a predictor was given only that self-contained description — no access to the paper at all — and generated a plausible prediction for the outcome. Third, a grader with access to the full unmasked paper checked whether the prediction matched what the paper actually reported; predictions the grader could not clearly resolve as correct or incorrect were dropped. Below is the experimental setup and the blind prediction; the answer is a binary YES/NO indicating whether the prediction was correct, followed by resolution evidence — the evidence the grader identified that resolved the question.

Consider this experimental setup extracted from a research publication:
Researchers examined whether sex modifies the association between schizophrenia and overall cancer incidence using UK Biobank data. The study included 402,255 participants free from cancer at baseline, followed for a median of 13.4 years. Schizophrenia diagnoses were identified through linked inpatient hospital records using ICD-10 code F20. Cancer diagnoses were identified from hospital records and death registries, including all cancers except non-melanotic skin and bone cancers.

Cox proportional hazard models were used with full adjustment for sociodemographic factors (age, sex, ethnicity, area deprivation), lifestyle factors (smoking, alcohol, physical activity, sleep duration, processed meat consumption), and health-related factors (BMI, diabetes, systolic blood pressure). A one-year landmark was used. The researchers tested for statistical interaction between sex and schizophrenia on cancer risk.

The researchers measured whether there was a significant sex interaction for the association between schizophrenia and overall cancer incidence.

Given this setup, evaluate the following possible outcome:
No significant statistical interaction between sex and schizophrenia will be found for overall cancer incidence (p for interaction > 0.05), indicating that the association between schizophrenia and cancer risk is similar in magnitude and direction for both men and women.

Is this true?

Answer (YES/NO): YES